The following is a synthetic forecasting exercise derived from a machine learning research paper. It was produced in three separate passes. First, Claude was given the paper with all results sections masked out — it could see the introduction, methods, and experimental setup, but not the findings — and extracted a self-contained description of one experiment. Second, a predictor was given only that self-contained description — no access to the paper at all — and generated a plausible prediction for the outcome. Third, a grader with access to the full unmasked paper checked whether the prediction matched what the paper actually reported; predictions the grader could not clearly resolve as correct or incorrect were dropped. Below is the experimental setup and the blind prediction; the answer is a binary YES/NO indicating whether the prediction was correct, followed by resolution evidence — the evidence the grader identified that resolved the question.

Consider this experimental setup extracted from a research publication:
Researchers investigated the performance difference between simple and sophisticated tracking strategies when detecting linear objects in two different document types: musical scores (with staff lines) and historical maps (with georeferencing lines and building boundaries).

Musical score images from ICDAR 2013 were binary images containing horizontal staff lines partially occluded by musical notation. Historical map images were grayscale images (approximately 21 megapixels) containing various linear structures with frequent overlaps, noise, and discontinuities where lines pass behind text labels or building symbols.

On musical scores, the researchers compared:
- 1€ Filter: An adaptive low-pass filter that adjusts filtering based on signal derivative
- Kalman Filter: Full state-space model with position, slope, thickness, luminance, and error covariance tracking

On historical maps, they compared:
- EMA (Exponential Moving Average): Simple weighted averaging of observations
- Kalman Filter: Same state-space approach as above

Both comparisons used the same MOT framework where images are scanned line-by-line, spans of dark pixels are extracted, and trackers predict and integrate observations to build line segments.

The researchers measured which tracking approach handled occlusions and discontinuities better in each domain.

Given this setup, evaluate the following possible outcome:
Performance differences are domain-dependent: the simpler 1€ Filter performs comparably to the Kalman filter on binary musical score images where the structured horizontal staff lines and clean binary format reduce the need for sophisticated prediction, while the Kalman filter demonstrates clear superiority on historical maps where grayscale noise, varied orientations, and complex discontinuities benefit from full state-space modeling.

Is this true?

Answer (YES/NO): NO